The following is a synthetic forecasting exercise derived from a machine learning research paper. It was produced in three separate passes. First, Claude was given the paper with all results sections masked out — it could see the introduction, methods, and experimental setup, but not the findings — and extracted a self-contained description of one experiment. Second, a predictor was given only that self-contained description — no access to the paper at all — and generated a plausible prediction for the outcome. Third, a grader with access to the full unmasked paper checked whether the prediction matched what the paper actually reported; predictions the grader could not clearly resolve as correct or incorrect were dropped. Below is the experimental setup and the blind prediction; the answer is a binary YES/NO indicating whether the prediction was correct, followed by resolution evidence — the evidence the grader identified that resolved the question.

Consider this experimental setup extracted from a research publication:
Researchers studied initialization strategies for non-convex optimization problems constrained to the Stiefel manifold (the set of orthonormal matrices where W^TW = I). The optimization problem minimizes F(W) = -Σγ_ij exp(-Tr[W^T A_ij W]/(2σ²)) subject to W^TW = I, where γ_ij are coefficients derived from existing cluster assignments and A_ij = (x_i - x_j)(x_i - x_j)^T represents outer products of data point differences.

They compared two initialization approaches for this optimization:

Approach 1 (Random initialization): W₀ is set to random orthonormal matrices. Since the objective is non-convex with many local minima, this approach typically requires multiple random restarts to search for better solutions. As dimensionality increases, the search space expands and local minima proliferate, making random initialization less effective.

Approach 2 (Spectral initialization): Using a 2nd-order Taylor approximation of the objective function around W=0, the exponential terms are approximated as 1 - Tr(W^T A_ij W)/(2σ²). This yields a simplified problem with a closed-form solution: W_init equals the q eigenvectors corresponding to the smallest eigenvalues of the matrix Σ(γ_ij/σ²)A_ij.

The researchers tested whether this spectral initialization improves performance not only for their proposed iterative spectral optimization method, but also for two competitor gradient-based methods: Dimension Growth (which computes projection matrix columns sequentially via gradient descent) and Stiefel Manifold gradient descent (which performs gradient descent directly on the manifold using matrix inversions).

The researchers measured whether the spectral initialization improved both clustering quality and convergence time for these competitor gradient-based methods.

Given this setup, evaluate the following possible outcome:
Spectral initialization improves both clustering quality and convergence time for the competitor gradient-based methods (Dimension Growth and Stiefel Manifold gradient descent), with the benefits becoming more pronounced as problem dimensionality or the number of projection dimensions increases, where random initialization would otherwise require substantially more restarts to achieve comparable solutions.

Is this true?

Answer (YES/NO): NO